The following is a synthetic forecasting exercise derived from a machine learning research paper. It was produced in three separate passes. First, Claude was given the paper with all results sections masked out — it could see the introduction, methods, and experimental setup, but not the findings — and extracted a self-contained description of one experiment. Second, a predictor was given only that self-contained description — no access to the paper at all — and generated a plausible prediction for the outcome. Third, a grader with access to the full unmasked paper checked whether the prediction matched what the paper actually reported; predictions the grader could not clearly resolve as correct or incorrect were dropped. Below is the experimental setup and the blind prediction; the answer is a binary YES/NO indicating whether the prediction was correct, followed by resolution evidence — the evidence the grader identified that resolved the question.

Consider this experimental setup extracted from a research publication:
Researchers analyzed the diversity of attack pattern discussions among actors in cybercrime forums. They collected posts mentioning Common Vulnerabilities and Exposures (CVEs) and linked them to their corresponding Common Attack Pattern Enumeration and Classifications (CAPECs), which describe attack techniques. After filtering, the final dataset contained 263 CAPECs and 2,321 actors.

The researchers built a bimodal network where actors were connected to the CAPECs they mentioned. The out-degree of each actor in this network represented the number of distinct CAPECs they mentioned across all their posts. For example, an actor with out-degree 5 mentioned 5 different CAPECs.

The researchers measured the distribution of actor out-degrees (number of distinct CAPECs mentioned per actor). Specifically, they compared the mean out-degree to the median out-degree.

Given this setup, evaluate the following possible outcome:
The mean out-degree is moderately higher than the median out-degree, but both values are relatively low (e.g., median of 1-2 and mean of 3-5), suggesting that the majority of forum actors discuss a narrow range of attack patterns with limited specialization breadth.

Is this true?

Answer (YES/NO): NO